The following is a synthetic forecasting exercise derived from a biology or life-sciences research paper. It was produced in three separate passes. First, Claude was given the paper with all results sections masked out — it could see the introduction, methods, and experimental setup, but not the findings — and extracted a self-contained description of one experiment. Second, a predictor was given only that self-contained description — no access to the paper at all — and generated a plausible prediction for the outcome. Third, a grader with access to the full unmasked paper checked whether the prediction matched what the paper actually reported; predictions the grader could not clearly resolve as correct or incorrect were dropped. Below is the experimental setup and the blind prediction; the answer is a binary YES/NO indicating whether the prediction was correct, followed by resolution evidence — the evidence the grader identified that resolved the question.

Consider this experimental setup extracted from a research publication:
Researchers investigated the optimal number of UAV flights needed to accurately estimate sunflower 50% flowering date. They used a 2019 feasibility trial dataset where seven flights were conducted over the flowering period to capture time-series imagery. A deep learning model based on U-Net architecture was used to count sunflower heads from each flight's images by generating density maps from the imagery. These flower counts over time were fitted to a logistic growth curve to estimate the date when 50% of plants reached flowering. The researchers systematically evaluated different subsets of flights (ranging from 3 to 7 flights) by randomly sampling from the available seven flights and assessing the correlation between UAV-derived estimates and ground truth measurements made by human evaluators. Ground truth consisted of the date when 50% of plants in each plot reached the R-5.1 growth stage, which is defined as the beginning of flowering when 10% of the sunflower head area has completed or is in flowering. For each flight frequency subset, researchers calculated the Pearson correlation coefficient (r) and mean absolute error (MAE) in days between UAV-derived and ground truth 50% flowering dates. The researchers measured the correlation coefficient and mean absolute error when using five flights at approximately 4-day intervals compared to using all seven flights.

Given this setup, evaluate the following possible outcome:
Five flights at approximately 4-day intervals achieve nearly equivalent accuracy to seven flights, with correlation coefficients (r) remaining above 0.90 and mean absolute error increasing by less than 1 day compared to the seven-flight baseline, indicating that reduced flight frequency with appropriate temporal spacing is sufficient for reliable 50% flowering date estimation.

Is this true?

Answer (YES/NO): YES